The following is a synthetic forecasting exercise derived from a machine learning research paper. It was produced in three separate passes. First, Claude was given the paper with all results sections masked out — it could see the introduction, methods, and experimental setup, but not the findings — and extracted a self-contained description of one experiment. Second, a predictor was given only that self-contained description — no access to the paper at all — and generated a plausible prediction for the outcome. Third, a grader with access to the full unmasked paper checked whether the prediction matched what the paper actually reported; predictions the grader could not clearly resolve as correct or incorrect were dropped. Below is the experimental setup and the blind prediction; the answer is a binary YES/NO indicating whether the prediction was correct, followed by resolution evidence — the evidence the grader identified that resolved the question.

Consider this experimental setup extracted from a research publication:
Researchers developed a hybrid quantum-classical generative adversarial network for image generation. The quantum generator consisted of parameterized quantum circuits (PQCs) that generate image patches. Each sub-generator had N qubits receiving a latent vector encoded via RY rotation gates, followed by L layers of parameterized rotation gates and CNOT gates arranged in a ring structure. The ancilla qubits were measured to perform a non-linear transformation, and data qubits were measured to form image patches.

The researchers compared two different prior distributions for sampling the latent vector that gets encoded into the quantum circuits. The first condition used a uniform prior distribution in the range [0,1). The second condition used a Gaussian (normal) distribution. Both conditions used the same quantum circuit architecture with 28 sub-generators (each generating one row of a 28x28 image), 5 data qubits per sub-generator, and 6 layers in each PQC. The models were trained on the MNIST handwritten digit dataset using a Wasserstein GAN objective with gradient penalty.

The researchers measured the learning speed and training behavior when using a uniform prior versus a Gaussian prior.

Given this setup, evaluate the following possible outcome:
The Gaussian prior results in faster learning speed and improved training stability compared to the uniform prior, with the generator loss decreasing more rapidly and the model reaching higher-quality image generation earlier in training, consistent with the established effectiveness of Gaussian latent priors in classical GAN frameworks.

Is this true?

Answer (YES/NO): NO